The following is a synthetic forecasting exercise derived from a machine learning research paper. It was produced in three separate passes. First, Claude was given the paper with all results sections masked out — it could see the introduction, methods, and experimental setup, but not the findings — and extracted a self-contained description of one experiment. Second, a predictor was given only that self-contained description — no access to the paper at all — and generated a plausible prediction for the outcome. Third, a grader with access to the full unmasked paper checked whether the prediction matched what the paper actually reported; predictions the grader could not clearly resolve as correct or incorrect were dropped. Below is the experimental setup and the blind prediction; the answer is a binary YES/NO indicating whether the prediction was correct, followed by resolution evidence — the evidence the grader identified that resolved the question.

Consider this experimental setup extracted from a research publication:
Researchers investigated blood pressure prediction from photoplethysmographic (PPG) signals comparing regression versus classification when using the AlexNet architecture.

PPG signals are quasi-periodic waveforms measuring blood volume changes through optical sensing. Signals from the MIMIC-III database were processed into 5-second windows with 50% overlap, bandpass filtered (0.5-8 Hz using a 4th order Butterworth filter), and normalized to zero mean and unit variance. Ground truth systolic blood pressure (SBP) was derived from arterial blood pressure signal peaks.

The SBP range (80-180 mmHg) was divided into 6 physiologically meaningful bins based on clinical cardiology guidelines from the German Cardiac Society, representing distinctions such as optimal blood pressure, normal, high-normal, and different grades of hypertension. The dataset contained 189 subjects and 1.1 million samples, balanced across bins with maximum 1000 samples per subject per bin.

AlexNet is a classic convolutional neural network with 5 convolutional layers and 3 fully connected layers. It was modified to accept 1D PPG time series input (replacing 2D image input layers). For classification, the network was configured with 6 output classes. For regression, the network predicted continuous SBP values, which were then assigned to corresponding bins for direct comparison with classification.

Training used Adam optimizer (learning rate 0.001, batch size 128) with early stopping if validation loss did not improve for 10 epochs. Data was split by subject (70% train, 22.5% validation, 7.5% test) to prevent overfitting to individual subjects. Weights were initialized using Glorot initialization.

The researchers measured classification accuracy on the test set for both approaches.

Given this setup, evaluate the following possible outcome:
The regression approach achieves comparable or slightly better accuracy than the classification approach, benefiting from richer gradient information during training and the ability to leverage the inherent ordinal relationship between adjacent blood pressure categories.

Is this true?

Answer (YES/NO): YES